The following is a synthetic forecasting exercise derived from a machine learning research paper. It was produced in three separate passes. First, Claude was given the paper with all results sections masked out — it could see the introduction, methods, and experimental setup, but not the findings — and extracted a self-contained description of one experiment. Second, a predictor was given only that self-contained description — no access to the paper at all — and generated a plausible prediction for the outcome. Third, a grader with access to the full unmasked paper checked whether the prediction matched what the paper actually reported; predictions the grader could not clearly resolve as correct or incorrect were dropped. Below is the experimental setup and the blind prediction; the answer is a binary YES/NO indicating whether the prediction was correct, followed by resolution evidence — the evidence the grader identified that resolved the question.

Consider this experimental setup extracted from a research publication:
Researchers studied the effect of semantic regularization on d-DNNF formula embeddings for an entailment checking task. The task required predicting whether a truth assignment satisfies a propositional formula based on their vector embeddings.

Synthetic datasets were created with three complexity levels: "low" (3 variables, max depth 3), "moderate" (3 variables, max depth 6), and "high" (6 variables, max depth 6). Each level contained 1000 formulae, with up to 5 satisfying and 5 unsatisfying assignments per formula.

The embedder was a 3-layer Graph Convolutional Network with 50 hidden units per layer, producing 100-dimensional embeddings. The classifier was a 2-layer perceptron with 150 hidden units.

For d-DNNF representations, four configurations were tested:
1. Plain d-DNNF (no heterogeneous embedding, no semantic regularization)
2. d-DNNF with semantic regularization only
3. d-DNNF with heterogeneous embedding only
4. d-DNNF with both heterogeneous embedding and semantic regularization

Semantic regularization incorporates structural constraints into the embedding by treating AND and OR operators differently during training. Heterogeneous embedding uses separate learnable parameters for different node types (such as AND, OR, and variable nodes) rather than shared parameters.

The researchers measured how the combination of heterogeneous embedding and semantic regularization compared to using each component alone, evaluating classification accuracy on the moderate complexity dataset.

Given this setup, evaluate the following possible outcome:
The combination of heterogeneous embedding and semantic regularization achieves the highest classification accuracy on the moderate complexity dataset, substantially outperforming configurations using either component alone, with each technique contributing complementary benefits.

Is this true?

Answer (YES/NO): NO